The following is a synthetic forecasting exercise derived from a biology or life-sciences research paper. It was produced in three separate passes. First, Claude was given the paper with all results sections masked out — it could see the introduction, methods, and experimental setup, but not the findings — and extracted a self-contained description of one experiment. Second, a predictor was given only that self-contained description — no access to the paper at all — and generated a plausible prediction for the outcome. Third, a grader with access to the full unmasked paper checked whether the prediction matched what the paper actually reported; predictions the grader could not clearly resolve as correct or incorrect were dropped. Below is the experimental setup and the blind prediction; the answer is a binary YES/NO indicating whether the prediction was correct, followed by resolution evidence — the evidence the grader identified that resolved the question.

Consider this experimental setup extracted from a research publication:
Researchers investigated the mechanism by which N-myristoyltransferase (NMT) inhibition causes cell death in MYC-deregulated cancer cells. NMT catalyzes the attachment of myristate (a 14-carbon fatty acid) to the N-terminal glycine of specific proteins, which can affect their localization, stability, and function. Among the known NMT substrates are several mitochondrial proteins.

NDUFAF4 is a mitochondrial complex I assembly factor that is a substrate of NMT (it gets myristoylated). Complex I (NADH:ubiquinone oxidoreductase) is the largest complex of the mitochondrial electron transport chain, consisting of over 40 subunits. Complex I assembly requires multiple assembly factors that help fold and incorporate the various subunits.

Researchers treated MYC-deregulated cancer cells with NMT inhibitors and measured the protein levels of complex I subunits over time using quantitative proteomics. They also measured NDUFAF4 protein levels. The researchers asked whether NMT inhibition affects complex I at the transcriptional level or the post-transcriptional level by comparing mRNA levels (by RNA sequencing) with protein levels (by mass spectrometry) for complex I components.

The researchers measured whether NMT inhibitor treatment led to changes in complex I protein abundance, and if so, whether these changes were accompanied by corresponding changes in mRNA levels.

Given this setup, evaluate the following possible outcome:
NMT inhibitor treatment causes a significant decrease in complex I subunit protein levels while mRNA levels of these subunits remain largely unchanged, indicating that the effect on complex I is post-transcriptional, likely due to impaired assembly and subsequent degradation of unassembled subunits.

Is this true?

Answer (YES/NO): YES